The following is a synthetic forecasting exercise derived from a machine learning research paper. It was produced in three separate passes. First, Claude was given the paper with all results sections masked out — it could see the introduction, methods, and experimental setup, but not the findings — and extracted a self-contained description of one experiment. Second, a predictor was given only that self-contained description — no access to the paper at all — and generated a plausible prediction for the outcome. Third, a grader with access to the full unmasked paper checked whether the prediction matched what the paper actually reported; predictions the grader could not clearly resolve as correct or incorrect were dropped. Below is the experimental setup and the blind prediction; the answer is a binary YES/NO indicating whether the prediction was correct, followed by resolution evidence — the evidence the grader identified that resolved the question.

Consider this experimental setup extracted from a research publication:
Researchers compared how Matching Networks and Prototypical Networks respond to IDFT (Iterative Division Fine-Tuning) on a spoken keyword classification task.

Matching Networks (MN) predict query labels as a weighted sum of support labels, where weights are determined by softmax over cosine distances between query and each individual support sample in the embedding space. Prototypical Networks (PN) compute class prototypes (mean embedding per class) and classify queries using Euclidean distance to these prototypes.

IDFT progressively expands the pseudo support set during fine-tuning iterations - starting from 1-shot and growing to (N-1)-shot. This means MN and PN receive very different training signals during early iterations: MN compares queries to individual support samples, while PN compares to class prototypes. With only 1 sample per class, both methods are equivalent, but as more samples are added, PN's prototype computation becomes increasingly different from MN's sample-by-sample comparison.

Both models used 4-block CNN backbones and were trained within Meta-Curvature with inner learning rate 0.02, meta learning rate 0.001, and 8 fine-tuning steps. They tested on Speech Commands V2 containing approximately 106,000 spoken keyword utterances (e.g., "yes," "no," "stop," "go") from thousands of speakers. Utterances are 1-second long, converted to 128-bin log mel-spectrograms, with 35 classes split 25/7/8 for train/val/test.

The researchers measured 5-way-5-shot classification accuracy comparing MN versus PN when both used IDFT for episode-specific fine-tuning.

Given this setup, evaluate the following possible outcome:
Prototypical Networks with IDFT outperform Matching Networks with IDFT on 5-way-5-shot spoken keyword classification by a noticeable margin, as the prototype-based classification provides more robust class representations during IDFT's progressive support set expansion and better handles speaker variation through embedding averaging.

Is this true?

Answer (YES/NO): YES